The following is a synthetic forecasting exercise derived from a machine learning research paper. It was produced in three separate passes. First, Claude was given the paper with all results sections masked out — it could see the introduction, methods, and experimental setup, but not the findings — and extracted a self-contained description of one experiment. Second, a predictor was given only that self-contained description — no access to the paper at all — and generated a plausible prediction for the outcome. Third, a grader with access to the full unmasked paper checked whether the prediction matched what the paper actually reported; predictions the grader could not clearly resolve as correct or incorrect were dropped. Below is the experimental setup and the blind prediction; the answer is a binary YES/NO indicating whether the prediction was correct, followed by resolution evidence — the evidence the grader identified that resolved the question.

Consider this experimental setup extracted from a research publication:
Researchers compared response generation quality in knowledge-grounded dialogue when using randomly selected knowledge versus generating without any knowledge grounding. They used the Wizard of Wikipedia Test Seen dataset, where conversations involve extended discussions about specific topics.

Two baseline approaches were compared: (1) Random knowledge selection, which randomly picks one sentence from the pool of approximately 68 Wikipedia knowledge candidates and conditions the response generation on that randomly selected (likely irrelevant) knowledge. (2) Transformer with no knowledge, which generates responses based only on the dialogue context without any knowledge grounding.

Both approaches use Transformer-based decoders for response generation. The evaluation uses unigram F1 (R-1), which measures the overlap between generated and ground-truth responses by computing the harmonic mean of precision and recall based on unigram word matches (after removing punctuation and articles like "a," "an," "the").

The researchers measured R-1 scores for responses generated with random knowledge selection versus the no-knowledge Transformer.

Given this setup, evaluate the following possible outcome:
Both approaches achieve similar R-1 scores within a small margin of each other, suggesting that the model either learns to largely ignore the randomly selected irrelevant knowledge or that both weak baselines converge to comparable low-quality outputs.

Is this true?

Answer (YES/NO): NO